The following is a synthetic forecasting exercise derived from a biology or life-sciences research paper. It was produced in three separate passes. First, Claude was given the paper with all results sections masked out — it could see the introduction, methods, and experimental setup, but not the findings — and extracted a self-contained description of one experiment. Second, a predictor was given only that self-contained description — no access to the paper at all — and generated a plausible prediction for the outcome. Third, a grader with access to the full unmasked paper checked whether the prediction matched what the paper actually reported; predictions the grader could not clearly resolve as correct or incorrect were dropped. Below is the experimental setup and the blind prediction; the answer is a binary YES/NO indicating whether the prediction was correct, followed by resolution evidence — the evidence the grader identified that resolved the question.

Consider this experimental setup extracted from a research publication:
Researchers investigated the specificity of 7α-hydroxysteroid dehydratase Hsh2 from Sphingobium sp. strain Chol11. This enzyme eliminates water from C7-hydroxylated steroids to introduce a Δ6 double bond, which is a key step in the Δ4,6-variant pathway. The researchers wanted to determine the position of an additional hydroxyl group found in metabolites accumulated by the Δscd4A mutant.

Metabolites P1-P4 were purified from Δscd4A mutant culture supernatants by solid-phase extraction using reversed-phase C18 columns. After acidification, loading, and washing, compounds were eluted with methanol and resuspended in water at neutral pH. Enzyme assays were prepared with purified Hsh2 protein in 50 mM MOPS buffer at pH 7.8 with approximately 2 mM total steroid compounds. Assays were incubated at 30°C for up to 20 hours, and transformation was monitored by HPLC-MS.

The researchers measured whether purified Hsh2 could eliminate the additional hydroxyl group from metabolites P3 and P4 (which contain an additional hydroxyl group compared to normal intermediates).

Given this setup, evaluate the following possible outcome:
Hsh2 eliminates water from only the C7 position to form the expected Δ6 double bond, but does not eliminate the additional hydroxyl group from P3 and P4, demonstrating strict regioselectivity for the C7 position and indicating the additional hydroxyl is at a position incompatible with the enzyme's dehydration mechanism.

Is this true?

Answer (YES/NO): NO